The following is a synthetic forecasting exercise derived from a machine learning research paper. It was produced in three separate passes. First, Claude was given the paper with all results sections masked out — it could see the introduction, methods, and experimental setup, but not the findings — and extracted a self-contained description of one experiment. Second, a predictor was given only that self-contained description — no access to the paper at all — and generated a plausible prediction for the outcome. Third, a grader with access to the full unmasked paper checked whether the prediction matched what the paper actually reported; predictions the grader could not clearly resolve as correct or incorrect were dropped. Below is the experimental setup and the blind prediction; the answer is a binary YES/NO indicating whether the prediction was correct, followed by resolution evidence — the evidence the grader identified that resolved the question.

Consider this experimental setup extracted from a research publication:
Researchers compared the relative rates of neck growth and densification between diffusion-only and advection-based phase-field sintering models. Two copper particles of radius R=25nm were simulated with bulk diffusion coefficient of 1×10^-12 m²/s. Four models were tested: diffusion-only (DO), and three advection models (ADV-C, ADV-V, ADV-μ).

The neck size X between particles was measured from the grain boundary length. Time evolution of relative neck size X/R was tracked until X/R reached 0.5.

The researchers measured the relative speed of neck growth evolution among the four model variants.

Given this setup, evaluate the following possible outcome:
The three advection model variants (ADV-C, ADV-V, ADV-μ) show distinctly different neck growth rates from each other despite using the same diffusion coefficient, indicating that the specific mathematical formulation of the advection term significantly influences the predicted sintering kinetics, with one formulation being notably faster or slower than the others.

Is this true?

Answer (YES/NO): NO